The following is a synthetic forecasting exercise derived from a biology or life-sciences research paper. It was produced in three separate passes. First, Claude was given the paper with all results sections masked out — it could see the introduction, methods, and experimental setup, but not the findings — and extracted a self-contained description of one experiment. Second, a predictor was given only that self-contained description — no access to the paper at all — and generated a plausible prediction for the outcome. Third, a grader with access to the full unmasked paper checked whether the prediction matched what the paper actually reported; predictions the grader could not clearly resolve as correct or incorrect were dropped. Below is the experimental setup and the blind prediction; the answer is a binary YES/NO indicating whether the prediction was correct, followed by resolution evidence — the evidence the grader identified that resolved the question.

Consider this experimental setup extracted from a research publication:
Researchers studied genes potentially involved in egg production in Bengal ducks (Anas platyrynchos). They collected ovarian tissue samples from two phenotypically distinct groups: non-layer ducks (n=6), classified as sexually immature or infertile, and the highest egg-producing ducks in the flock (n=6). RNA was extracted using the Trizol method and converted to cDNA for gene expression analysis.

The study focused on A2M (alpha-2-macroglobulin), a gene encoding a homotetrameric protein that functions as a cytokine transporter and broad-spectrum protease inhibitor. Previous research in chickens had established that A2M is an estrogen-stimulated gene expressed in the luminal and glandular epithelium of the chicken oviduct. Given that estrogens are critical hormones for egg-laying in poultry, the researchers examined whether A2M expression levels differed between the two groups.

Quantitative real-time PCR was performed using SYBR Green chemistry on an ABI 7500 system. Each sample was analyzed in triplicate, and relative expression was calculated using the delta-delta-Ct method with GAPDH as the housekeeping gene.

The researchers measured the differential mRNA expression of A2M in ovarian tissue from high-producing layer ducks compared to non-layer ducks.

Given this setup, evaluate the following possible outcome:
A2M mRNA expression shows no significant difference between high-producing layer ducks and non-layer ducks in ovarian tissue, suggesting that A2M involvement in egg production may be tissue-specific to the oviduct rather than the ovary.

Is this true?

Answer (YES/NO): NO